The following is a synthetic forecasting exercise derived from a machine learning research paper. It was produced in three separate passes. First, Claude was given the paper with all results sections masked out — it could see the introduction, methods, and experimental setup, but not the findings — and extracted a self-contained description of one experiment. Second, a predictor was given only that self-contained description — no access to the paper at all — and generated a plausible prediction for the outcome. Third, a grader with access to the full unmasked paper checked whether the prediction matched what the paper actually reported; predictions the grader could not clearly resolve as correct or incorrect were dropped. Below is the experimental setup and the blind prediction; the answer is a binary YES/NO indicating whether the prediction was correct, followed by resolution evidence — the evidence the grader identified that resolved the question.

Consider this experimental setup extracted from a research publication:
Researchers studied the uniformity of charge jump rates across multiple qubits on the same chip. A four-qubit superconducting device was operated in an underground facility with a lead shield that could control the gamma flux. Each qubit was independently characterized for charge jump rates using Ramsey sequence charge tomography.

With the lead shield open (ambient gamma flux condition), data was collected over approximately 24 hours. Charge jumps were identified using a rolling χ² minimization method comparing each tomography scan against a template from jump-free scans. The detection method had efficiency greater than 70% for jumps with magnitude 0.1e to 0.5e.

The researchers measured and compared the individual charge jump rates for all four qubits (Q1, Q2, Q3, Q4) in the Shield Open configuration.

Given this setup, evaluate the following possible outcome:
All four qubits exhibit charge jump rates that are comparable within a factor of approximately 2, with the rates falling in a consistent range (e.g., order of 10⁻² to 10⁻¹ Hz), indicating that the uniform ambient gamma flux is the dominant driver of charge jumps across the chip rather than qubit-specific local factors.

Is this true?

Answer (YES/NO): YES